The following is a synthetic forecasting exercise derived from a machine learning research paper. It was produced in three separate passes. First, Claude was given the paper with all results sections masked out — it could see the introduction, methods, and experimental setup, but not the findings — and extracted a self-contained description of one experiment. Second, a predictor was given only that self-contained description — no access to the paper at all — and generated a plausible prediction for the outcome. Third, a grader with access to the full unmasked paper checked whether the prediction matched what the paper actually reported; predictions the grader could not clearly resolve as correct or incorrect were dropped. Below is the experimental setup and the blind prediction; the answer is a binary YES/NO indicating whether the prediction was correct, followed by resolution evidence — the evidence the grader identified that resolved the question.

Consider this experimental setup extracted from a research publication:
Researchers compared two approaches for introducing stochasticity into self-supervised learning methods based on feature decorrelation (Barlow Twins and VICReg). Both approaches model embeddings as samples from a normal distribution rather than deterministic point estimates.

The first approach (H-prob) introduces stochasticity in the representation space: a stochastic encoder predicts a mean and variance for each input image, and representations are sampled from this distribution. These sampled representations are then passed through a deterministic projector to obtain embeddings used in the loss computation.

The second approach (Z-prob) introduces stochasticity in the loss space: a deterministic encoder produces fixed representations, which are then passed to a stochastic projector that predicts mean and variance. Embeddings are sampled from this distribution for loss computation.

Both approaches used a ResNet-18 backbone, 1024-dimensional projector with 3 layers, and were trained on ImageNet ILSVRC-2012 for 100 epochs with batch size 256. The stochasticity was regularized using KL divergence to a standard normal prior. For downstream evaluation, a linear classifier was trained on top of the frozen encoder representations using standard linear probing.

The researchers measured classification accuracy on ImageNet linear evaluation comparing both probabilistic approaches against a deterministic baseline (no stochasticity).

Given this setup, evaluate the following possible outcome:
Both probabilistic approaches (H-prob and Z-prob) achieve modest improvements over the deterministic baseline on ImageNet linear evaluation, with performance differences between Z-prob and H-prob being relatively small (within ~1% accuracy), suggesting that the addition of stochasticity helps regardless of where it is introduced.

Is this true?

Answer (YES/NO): NO